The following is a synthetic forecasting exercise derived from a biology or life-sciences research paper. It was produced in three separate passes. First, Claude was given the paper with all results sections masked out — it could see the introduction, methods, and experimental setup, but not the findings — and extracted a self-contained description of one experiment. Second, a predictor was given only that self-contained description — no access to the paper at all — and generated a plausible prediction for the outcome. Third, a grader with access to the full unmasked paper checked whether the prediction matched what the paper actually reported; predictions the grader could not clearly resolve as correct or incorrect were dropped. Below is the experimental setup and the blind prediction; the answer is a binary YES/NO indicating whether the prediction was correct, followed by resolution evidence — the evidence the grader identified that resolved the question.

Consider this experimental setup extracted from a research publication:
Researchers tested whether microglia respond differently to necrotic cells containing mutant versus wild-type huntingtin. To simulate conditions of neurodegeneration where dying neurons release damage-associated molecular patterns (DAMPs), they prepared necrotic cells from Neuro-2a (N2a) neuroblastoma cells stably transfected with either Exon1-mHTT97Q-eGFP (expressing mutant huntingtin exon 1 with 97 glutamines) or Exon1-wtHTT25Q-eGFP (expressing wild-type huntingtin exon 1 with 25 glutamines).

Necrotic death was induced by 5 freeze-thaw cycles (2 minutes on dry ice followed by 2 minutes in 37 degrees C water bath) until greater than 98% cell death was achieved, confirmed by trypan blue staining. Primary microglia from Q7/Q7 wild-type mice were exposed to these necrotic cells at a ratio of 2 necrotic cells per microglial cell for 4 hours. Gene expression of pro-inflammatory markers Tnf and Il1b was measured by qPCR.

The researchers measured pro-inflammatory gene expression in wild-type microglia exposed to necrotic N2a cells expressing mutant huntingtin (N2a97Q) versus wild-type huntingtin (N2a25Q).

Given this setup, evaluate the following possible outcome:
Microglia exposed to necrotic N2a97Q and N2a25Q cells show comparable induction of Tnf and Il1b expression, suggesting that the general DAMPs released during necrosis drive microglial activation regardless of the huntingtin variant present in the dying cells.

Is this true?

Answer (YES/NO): NO